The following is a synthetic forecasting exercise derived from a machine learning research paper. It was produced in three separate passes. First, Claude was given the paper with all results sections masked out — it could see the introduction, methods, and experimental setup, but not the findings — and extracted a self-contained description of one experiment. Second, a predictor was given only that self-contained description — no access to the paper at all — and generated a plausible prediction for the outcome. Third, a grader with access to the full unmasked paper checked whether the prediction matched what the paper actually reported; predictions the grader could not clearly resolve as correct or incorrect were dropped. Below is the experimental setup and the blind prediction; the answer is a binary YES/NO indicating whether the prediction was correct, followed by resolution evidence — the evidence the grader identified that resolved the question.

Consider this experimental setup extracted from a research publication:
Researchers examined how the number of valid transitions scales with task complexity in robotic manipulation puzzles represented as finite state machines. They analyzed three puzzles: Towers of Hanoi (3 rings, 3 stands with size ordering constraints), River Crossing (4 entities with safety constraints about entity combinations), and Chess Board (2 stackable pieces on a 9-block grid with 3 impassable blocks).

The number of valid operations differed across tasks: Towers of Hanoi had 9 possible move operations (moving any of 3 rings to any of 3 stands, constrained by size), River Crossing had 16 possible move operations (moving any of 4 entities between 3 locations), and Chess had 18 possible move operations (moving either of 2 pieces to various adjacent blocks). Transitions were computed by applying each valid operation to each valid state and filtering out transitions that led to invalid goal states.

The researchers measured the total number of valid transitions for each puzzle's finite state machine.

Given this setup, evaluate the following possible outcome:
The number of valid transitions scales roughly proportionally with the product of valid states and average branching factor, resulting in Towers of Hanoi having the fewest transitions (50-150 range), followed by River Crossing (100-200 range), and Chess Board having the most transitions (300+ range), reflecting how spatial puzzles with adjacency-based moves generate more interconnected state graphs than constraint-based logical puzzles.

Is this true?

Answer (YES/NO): NO